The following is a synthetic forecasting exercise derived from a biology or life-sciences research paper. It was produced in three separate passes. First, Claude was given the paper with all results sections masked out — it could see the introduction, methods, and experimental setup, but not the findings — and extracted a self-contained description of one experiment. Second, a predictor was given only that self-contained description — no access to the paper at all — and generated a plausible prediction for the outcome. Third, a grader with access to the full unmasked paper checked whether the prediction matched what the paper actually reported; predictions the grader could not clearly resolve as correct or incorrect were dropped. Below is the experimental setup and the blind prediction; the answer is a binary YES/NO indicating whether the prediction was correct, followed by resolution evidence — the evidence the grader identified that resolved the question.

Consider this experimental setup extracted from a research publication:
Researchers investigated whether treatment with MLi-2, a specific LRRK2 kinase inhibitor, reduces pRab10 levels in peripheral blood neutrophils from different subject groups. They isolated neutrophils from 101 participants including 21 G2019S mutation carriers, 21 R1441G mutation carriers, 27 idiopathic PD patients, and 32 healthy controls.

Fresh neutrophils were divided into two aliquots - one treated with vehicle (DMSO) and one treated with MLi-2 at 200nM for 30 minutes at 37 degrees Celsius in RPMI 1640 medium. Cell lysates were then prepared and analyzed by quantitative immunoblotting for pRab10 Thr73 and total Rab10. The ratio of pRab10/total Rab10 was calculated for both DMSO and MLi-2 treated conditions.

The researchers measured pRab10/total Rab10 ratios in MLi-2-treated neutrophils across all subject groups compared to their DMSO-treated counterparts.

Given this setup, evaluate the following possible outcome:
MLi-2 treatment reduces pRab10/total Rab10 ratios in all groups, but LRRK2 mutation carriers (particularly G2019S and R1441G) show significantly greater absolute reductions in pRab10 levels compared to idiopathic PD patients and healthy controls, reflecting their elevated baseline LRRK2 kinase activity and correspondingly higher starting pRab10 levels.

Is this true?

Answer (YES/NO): NO